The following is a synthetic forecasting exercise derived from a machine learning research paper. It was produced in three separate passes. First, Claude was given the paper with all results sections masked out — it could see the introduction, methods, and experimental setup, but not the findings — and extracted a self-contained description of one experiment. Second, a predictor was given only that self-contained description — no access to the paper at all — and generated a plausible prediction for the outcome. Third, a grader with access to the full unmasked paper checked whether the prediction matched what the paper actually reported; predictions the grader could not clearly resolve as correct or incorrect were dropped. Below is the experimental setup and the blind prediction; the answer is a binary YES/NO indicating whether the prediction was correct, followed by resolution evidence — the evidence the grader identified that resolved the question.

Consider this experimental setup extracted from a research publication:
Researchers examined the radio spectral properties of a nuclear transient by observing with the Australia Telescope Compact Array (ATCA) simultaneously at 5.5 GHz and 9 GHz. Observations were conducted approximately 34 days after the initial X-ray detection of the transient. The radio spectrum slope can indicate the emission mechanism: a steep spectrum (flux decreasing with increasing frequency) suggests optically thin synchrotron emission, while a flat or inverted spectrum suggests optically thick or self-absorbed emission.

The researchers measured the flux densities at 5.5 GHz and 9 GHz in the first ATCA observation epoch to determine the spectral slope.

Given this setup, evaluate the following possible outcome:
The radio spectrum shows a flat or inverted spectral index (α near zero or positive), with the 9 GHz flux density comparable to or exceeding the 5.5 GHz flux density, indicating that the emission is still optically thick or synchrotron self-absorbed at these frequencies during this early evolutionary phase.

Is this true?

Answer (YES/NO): NO